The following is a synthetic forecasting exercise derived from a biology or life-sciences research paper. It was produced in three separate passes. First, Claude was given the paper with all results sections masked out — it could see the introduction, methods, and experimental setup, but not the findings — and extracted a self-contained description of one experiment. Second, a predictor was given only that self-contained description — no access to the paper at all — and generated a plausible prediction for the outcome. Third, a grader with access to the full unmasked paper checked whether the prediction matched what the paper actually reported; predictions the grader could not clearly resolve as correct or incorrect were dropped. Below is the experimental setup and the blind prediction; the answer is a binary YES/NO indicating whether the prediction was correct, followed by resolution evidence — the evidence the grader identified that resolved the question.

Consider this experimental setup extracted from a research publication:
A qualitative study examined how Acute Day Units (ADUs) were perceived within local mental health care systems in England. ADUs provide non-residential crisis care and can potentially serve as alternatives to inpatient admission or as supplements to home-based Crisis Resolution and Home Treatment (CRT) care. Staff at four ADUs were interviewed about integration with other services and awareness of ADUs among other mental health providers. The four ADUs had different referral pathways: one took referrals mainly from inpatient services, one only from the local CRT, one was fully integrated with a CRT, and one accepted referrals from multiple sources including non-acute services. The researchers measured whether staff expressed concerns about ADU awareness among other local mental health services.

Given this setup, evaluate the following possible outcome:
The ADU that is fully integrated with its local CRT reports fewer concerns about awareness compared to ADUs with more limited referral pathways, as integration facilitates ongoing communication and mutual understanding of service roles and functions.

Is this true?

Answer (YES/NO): NO